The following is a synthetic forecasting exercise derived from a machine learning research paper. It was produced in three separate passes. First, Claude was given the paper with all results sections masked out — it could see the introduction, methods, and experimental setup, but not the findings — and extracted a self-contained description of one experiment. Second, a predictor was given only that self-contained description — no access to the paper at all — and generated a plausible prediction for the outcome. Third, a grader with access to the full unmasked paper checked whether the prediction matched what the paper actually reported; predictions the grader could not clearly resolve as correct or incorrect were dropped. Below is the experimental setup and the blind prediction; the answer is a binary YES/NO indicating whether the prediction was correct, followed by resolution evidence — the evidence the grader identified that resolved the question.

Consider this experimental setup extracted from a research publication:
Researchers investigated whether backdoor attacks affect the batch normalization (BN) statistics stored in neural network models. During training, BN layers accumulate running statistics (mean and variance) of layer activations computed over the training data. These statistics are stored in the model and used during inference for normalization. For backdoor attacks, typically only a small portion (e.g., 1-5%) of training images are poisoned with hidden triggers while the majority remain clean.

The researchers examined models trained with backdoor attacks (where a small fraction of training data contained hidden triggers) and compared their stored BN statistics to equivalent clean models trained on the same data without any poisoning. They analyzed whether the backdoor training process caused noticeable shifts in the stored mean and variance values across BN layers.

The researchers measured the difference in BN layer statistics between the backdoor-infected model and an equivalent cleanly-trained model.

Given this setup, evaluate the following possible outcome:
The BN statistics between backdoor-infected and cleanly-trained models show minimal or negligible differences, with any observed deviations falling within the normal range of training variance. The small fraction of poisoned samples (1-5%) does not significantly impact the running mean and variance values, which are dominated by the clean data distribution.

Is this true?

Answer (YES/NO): YES